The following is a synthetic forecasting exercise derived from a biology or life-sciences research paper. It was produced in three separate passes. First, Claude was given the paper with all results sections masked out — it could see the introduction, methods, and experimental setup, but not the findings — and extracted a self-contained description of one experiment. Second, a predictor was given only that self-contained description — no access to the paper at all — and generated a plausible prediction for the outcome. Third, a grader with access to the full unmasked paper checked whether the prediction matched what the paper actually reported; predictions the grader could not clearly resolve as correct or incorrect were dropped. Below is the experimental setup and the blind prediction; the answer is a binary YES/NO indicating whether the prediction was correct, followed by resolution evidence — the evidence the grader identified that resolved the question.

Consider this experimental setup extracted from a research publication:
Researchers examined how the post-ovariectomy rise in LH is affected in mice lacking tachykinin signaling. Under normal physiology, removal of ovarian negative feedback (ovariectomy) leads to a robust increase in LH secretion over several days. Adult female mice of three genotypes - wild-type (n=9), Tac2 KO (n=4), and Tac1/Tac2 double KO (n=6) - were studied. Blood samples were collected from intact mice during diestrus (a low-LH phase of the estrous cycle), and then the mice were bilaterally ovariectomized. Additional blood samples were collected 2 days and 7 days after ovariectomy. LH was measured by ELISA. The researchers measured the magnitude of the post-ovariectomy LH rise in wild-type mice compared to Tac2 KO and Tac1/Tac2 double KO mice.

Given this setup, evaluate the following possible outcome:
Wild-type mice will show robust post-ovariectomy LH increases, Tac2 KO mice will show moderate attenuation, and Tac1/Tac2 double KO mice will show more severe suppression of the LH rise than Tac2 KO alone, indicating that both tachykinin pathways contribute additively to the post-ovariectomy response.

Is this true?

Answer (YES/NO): NO